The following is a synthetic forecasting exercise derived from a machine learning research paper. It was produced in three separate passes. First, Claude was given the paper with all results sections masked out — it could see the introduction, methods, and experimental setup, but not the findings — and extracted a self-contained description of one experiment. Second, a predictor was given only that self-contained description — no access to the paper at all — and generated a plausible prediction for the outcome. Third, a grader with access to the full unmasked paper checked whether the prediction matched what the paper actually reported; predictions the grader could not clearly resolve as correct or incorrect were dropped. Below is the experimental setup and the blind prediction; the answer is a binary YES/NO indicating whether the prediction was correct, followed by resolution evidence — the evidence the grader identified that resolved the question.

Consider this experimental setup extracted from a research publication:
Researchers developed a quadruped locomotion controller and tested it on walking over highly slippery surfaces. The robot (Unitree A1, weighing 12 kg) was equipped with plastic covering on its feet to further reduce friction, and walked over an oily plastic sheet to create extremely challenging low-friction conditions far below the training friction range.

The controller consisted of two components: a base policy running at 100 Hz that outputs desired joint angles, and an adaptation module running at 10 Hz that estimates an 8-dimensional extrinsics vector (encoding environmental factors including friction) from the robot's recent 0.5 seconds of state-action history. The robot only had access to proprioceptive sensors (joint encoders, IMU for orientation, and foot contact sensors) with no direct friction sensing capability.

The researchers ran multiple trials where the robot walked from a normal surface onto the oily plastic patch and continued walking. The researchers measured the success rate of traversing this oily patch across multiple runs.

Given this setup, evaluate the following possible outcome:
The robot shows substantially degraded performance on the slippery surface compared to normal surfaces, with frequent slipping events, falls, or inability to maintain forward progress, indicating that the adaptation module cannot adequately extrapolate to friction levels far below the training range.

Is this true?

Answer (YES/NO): NO